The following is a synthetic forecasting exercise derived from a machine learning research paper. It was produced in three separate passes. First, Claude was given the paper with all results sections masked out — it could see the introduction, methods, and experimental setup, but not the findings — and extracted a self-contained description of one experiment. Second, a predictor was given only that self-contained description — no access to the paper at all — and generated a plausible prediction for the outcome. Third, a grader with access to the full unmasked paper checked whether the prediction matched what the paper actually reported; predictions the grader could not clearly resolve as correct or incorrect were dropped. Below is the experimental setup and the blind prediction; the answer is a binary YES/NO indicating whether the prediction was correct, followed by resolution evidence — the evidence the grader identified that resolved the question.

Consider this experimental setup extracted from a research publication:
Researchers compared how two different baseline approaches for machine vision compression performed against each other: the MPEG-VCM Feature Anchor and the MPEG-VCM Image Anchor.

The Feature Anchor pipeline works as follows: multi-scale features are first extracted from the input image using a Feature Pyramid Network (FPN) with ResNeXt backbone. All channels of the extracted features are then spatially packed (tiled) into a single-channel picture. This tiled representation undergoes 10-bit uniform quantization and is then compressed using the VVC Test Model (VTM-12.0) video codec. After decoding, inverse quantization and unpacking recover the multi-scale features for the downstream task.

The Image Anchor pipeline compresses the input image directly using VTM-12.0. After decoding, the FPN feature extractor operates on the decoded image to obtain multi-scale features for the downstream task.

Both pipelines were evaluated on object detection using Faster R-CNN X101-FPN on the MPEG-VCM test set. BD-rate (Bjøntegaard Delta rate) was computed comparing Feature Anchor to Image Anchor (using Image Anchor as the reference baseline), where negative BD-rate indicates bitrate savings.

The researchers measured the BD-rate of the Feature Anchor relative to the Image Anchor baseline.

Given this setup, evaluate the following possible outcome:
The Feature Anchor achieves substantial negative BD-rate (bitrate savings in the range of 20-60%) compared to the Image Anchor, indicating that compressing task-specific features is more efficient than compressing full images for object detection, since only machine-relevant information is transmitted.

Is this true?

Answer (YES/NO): NO